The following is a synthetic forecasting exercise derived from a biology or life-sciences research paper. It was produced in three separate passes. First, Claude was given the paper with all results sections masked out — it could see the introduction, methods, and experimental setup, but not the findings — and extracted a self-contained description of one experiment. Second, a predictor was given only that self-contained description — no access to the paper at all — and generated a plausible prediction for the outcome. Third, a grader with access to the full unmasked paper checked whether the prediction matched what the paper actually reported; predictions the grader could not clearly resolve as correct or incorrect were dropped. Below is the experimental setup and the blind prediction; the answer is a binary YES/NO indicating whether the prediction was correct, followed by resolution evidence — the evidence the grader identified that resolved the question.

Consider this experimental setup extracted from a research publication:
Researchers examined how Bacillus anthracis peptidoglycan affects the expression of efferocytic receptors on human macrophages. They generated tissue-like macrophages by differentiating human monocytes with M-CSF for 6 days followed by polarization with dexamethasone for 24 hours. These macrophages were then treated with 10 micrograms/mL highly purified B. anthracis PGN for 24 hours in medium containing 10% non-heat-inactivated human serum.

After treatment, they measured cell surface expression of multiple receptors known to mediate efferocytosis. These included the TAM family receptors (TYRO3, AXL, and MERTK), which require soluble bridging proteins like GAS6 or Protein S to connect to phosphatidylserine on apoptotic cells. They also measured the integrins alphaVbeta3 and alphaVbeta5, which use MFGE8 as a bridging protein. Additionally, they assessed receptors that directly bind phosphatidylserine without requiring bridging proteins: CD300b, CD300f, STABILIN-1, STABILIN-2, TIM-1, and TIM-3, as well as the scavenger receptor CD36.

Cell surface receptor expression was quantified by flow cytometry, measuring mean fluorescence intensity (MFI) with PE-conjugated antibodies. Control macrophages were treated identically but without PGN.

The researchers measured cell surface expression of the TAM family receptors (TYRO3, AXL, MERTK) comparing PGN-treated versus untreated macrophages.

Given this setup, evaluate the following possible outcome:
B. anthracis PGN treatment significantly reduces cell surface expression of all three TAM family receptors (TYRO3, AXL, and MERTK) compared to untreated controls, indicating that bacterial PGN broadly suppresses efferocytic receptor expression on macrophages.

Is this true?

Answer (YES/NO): YES